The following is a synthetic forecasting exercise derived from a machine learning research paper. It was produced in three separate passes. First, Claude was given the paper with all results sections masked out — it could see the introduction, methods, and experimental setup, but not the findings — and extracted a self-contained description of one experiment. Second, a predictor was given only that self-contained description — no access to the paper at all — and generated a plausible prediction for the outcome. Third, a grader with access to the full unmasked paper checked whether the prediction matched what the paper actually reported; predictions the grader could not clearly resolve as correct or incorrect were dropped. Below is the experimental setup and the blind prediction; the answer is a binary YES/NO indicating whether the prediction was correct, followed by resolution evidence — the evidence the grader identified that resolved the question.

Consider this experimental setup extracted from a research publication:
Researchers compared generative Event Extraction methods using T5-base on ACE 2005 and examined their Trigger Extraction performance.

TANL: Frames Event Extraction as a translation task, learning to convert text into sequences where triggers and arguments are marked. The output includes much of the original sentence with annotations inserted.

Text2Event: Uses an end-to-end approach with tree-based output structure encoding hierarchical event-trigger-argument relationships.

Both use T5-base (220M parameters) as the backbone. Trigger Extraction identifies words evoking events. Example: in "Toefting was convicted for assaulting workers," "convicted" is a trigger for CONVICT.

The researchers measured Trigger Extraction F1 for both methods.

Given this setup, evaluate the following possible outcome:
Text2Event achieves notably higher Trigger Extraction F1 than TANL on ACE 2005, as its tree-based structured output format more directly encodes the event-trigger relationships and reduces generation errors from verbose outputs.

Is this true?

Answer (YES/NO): NO